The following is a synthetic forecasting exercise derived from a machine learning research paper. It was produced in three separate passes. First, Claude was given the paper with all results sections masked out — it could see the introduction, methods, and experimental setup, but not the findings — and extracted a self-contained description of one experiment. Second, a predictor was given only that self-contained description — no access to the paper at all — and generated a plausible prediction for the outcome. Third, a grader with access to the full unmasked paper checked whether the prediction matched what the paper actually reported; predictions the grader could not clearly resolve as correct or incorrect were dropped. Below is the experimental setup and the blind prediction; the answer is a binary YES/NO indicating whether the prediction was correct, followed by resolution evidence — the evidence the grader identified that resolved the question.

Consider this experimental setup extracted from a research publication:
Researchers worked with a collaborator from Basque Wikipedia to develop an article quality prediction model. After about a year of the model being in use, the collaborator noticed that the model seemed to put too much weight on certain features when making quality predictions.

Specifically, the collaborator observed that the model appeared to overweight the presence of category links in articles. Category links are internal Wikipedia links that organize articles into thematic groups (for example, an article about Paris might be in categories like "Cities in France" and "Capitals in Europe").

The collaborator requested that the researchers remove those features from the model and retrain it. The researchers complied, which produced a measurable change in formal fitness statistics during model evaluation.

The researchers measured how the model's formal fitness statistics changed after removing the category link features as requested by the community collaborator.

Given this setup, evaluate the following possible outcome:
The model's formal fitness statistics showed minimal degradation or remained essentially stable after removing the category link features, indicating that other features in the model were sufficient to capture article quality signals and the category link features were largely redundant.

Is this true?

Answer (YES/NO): NO